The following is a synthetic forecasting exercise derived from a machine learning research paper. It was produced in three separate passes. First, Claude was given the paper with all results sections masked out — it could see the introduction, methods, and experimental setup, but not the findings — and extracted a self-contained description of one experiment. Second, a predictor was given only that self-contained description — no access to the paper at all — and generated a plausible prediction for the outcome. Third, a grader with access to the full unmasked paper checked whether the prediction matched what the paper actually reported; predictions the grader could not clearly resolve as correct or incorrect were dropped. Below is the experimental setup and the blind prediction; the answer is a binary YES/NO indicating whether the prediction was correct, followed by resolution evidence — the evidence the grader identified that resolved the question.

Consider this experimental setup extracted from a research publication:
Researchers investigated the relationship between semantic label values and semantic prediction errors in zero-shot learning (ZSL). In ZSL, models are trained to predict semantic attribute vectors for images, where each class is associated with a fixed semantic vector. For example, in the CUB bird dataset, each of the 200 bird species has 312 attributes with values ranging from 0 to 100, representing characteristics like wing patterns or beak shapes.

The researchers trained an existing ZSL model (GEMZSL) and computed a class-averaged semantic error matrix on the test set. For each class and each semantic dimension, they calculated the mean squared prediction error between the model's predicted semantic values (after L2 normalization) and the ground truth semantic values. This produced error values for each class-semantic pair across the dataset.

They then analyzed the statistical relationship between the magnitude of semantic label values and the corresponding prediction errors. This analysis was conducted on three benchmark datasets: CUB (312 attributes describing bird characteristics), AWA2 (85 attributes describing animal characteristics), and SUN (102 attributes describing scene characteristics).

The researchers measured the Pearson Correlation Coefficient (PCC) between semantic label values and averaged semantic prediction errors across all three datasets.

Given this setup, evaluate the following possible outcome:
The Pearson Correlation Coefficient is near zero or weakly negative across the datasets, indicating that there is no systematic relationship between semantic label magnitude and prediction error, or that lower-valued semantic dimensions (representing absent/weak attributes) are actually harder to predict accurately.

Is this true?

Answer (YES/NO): NO